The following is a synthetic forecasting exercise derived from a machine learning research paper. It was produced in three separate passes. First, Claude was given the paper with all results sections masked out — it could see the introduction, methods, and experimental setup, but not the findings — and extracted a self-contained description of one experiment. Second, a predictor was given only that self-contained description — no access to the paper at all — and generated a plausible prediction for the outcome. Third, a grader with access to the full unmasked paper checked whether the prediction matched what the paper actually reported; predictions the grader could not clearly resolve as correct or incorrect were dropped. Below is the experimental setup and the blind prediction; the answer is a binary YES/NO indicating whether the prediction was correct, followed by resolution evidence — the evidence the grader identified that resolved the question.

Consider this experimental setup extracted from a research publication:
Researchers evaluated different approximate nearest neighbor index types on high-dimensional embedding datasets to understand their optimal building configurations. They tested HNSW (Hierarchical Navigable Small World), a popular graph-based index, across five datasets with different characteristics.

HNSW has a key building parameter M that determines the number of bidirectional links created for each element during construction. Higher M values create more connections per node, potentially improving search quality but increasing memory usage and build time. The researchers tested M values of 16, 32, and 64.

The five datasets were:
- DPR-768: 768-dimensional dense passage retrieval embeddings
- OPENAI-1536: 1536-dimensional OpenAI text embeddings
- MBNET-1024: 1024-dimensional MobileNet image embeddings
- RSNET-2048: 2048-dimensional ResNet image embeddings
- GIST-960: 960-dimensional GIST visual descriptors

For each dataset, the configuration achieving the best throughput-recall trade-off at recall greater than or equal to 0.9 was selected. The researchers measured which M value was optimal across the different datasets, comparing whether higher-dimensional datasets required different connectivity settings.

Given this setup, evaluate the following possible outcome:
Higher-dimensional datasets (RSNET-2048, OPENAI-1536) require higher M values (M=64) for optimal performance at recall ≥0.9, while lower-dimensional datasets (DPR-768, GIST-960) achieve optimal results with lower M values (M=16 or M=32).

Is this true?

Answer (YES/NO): NO